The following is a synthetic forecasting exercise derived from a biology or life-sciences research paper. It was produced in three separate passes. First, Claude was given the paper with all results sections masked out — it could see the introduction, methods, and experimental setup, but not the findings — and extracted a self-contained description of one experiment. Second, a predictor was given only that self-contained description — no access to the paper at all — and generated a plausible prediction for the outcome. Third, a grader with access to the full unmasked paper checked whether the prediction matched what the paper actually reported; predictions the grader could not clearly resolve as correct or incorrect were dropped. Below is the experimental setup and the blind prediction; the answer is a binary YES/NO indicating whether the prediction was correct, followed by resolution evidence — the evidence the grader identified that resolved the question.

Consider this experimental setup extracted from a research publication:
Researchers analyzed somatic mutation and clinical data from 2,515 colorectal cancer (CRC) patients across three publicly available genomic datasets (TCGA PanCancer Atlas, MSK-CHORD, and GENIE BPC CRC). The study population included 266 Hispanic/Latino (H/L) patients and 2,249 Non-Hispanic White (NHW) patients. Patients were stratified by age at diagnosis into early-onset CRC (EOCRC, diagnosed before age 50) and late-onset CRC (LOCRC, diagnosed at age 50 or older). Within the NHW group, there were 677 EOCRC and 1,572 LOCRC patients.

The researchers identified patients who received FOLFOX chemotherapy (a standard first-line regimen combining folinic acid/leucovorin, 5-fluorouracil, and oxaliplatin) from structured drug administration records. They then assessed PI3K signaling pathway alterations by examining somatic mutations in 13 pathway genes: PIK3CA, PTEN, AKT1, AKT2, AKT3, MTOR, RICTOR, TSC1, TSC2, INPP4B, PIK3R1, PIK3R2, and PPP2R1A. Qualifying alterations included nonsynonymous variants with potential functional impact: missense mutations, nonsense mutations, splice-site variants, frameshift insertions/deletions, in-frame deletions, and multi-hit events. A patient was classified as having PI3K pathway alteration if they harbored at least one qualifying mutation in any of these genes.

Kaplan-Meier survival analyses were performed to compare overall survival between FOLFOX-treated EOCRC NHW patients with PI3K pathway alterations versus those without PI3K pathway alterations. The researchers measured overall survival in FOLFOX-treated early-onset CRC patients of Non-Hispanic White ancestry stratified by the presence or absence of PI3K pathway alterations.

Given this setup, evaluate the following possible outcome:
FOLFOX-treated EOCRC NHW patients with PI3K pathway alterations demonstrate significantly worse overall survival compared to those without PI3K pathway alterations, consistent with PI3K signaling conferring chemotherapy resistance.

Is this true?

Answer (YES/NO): YES